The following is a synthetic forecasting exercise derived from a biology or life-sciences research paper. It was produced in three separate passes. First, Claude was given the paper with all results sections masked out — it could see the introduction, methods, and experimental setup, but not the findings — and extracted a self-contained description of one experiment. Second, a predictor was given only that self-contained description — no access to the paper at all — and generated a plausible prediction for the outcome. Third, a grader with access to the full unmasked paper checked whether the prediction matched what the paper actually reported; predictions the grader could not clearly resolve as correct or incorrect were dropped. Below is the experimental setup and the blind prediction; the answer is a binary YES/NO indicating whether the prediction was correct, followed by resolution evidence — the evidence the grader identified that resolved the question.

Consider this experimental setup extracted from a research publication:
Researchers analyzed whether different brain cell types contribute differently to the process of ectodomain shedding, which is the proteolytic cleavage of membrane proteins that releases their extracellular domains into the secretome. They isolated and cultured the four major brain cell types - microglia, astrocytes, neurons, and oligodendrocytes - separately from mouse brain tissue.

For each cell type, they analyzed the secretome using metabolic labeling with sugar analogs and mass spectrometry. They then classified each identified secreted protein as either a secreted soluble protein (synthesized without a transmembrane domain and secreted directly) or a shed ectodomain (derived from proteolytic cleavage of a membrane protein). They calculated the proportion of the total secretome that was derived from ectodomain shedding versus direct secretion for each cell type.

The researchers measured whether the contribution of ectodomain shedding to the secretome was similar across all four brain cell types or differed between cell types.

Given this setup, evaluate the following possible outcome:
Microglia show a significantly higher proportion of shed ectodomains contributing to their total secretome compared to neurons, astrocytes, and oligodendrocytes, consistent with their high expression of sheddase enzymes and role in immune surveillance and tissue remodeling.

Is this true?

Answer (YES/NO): NO